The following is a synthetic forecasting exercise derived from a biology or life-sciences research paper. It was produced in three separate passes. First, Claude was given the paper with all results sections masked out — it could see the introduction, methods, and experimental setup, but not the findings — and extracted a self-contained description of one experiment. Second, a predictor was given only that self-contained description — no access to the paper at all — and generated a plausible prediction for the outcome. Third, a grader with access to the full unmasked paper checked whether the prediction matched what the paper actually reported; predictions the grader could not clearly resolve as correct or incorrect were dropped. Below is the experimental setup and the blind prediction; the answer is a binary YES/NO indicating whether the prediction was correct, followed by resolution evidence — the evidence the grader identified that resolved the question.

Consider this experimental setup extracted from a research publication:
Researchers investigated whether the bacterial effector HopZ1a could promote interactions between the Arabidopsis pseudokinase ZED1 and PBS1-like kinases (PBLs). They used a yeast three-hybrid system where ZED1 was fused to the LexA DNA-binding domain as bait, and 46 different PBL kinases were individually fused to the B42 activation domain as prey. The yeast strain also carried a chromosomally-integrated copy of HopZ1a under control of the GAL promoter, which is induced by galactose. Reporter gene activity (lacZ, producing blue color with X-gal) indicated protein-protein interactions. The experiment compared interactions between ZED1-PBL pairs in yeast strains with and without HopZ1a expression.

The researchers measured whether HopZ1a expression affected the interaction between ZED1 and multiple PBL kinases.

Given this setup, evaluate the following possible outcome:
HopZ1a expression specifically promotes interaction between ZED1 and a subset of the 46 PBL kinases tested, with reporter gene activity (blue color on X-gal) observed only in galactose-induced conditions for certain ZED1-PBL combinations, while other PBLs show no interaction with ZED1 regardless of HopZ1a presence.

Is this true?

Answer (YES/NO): YES